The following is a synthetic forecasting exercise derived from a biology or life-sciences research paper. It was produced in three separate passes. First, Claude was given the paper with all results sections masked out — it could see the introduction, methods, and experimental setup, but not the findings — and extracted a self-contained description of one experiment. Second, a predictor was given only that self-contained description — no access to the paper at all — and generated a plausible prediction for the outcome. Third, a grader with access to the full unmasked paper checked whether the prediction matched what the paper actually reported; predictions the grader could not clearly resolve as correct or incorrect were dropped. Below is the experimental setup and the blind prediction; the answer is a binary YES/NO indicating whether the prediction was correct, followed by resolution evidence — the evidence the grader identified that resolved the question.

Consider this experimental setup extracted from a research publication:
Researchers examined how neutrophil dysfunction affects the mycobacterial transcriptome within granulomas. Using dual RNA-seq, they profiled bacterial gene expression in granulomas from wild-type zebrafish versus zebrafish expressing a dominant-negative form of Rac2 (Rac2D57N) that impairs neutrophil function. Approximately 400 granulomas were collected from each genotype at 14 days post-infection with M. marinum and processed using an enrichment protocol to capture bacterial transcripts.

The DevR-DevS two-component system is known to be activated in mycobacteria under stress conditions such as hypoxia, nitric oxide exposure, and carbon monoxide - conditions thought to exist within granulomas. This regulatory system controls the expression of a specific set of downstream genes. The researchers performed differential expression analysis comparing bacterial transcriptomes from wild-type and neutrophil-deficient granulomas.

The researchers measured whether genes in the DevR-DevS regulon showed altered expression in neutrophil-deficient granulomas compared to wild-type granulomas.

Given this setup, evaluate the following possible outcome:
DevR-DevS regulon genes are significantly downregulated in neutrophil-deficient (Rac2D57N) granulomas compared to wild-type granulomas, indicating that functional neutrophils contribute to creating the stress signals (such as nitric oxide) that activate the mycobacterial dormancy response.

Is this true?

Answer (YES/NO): YES